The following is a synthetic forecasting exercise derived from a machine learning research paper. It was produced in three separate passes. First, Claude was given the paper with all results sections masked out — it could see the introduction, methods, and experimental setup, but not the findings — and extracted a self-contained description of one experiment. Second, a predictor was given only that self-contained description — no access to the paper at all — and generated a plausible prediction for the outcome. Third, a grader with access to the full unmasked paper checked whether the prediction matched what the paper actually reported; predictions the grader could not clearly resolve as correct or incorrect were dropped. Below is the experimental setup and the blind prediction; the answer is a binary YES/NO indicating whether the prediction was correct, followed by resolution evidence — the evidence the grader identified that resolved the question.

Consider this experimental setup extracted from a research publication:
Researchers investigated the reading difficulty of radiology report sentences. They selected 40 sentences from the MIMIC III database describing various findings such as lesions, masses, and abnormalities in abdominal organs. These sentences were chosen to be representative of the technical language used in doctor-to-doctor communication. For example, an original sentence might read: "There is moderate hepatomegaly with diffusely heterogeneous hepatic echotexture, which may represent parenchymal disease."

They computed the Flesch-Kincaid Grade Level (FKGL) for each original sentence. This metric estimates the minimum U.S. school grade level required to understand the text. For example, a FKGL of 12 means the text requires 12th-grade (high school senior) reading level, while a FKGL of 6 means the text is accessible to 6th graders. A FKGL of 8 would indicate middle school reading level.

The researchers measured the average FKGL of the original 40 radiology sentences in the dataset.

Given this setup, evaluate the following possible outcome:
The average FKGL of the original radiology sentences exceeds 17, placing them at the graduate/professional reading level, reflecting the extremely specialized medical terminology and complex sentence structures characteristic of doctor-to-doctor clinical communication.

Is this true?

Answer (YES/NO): NO